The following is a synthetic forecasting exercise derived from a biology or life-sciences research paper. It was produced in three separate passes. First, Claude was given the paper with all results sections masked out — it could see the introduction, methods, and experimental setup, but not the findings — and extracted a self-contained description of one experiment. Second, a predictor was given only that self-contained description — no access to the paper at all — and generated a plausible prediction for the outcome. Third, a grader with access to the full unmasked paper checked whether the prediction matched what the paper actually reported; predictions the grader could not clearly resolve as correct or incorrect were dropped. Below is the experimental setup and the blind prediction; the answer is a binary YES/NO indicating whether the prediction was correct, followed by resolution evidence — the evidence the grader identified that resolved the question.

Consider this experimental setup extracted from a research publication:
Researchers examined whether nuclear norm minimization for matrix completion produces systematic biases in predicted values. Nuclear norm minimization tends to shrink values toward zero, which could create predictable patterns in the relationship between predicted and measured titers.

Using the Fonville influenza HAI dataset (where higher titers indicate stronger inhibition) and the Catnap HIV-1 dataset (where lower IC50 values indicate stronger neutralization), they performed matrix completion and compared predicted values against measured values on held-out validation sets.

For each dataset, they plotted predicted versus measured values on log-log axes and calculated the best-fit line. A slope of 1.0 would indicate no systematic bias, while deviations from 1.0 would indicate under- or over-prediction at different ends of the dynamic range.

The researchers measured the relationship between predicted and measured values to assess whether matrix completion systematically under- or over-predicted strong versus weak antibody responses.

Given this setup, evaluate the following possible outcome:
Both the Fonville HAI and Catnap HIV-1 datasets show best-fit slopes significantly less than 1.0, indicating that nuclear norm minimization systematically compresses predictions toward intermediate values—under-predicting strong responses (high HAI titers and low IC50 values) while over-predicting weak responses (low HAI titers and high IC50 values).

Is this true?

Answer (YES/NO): NO